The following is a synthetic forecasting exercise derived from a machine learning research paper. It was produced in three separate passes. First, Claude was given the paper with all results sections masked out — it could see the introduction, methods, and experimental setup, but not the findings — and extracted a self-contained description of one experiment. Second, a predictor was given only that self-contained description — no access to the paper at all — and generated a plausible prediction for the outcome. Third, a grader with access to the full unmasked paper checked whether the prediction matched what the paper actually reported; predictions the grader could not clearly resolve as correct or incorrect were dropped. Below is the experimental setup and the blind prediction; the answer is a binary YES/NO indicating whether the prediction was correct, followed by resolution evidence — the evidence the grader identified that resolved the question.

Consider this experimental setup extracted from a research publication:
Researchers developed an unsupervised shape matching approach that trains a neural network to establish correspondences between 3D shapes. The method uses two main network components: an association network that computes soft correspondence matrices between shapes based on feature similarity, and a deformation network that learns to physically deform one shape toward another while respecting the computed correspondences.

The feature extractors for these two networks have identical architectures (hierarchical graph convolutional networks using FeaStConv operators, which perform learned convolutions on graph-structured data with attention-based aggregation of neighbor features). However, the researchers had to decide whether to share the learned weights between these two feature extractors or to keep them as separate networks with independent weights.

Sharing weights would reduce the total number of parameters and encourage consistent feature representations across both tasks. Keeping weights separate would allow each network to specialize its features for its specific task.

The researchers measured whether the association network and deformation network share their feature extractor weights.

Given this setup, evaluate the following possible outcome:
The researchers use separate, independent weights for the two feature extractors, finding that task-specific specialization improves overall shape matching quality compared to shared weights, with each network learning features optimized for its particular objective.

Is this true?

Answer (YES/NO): NO